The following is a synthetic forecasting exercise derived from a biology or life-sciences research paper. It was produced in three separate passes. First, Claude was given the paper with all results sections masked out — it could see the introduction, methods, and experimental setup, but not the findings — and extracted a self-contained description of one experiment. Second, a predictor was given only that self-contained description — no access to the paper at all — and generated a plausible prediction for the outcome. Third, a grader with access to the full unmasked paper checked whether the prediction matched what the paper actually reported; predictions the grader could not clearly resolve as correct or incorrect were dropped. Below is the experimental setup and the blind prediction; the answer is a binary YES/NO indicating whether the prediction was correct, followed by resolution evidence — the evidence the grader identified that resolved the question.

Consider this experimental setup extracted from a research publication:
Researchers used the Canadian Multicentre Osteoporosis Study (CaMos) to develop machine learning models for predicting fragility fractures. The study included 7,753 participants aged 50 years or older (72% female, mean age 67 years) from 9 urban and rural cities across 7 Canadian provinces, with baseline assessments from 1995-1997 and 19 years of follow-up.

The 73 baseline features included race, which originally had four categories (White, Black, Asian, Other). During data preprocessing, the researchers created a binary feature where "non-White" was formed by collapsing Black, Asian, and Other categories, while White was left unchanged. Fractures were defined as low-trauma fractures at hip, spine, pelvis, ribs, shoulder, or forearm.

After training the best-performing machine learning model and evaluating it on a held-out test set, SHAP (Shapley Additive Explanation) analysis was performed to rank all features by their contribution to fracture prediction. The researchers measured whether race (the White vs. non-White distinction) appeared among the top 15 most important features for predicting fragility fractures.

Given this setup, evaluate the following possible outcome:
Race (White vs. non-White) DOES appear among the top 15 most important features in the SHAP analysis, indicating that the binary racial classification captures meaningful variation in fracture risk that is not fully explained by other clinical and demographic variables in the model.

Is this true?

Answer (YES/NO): NO